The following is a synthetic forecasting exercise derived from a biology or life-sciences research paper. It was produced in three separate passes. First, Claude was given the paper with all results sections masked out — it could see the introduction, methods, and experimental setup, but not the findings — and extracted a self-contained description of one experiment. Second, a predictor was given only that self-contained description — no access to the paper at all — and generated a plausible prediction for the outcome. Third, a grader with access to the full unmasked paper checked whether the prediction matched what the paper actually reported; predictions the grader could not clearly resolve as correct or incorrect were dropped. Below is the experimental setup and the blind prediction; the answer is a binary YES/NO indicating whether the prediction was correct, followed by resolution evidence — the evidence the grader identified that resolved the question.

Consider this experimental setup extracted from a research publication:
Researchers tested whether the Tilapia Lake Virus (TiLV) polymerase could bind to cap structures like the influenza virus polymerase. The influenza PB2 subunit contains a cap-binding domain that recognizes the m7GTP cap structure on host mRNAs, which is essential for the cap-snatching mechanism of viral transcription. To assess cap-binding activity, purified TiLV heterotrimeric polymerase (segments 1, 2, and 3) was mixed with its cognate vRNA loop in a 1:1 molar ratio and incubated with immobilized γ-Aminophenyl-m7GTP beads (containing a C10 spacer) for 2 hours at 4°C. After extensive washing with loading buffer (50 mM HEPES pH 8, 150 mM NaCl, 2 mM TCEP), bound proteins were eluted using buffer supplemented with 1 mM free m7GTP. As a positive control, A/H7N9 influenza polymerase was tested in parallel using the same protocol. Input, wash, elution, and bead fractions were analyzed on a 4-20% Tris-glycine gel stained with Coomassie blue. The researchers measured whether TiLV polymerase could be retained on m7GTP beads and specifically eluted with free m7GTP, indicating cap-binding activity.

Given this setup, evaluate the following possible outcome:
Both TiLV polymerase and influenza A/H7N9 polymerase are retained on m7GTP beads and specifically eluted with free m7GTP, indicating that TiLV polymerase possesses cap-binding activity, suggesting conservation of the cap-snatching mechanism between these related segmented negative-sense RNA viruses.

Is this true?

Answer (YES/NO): NO